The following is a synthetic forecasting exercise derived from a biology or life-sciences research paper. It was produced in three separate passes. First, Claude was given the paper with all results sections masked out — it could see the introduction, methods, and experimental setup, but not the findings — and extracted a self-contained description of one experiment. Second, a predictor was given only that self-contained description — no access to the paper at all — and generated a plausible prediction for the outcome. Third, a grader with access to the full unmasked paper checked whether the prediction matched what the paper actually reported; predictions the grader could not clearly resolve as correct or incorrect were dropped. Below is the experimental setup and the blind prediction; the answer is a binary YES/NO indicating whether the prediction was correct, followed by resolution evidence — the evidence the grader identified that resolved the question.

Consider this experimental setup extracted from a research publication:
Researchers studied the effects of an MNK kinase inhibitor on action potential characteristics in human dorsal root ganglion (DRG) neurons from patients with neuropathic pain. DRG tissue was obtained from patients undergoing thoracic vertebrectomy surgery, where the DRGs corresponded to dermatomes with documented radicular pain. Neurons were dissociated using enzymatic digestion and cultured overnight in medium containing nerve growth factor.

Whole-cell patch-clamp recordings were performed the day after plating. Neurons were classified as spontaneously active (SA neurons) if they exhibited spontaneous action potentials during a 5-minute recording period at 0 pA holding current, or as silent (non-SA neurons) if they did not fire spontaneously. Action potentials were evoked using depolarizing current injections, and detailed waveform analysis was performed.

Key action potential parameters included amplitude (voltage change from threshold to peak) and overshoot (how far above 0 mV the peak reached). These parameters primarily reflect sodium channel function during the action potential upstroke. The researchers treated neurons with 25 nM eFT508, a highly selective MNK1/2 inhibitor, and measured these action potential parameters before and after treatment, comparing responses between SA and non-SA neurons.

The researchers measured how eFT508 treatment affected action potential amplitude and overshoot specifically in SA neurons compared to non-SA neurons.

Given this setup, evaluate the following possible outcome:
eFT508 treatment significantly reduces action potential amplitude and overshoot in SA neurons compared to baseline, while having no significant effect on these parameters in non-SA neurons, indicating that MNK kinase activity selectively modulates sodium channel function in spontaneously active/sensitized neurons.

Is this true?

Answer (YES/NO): YES